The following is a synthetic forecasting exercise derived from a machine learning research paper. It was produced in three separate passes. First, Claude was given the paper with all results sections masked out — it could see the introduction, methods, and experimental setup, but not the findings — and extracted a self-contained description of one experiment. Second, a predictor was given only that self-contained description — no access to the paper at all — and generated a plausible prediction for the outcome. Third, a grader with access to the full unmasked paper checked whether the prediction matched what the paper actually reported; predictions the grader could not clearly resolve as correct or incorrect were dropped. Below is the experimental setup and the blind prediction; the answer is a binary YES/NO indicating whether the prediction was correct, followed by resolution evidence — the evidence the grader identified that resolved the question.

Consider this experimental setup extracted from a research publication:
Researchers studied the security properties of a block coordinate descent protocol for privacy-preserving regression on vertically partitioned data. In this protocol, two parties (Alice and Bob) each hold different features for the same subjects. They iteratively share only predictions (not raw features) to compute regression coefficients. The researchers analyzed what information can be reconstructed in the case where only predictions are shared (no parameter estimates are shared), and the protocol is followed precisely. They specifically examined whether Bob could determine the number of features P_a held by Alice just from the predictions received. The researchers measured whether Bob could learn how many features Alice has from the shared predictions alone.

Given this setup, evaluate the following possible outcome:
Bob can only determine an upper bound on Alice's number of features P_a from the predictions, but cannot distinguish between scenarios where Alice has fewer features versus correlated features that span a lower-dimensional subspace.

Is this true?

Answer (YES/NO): NO